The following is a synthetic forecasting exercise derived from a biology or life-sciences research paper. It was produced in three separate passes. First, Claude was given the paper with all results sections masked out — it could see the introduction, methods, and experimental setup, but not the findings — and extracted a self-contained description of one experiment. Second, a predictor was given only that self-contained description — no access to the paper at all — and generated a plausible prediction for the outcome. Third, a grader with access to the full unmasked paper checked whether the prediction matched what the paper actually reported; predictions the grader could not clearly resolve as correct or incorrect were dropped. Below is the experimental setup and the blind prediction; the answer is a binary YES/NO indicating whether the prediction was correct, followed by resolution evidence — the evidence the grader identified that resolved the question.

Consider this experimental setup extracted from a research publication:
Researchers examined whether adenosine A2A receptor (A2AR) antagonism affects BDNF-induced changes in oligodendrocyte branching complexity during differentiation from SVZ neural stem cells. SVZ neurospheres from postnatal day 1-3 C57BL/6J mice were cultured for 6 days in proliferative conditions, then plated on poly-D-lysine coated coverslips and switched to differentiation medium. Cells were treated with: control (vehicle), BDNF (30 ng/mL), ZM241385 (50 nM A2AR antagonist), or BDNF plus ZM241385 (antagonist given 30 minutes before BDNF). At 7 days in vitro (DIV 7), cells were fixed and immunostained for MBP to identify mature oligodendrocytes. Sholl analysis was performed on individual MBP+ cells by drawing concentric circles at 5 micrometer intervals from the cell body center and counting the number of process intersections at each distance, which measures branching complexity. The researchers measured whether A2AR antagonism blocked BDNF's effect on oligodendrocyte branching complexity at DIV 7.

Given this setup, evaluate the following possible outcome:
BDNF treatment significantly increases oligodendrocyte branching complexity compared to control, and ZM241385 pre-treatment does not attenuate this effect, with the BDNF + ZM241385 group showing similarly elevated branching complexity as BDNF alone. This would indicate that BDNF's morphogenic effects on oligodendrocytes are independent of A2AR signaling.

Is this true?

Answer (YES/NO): NO